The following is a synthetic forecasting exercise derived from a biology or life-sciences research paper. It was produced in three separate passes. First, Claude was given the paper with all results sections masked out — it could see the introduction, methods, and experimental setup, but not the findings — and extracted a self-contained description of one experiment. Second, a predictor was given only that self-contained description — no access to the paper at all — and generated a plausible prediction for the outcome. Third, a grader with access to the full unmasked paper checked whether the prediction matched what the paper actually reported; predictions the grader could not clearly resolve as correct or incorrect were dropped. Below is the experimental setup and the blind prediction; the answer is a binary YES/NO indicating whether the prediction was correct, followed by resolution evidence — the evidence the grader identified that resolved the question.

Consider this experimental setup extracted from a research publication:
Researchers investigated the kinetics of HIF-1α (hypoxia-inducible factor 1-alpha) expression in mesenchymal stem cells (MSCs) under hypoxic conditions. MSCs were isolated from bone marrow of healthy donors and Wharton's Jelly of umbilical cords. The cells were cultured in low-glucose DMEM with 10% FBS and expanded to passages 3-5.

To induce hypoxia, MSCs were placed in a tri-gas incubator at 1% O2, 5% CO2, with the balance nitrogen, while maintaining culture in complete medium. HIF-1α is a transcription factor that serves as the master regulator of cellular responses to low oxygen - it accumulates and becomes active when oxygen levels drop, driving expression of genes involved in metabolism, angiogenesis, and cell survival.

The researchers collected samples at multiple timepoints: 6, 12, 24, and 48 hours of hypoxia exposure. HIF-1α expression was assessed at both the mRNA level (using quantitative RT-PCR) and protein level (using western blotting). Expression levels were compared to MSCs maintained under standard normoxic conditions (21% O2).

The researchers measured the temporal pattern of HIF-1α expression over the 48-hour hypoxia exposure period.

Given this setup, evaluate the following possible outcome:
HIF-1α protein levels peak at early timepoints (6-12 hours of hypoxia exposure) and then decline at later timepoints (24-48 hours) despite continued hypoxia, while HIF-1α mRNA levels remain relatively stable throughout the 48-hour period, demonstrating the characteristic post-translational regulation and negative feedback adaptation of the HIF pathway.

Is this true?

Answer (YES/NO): NO